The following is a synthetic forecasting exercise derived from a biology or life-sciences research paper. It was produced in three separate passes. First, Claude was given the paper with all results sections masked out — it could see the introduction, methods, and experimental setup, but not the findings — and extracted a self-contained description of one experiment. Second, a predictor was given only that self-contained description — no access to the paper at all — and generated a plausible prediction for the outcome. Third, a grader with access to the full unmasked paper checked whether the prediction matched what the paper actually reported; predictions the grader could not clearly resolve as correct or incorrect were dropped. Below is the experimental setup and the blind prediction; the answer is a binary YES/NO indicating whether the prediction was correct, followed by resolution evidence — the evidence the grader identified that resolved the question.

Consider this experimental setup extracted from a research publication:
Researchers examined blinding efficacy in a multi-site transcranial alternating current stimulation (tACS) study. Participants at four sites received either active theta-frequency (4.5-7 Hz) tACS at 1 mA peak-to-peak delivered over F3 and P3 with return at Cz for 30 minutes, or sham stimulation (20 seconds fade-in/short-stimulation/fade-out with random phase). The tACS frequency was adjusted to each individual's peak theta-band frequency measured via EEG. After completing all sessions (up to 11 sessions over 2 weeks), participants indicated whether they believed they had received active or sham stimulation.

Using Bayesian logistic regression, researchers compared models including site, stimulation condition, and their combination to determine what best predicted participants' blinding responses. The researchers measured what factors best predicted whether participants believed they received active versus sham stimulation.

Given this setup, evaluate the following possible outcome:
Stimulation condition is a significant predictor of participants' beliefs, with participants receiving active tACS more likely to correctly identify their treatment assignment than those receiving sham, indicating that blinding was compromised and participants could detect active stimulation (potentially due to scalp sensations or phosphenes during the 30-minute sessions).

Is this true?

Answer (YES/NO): YES